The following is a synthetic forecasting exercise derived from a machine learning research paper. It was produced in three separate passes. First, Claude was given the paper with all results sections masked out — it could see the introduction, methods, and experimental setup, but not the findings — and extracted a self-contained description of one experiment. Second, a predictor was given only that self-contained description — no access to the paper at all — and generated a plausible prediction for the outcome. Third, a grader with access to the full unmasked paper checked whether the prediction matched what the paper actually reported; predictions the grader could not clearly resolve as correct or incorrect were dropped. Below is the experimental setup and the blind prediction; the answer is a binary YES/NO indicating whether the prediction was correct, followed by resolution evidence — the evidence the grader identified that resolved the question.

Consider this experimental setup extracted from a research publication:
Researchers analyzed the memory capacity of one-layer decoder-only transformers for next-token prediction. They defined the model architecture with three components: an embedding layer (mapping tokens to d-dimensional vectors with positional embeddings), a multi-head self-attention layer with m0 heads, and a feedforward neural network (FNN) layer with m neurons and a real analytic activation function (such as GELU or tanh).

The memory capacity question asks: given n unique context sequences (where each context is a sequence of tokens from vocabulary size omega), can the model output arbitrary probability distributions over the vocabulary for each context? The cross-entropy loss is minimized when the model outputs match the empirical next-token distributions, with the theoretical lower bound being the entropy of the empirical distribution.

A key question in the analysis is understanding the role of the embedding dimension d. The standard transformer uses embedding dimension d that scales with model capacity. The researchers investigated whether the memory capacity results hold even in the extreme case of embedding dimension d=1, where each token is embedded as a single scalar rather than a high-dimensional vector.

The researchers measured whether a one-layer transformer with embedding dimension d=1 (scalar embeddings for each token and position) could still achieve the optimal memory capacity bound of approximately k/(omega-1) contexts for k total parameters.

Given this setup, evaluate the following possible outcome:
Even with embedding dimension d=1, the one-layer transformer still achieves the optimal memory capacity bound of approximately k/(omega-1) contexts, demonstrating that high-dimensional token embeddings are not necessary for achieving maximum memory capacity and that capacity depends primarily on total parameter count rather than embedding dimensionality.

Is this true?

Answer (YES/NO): YES